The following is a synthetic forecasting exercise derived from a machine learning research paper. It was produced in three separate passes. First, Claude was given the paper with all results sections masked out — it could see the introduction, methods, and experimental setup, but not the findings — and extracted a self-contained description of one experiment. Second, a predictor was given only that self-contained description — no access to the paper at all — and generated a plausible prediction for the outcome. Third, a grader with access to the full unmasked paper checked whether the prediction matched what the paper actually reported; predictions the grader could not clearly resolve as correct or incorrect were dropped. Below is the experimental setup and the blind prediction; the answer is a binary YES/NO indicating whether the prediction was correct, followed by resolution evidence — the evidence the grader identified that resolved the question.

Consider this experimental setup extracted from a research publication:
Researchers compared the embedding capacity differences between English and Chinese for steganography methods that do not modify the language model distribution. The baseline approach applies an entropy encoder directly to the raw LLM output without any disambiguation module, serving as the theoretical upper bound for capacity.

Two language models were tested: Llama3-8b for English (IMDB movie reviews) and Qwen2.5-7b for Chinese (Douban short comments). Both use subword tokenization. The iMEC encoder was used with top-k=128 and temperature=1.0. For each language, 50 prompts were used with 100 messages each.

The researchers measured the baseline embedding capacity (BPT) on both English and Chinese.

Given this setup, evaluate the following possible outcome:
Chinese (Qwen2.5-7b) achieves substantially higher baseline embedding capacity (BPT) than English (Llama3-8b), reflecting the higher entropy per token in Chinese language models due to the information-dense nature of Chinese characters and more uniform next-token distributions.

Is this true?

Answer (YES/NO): NO